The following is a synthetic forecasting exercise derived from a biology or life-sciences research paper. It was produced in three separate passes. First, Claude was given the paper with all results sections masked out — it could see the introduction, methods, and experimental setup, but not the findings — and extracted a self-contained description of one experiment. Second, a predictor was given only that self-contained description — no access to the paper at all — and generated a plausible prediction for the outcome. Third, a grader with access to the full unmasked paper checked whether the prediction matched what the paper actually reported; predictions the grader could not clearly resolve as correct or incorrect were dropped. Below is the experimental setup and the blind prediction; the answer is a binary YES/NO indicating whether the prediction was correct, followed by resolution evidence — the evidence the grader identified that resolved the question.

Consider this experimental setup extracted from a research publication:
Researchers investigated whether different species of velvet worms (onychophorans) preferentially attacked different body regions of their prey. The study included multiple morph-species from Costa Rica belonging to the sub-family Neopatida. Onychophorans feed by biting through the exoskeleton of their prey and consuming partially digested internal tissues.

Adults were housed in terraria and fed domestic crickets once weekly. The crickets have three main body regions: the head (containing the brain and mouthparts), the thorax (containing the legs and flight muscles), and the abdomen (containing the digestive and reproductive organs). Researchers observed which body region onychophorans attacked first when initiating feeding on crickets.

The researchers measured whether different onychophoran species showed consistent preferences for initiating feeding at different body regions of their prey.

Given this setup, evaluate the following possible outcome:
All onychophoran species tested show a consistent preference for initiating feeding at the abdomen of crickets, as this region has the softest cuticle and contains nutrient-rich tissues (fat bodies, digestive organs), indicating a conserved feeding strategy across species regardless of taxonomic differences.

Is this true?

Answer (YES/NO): NO